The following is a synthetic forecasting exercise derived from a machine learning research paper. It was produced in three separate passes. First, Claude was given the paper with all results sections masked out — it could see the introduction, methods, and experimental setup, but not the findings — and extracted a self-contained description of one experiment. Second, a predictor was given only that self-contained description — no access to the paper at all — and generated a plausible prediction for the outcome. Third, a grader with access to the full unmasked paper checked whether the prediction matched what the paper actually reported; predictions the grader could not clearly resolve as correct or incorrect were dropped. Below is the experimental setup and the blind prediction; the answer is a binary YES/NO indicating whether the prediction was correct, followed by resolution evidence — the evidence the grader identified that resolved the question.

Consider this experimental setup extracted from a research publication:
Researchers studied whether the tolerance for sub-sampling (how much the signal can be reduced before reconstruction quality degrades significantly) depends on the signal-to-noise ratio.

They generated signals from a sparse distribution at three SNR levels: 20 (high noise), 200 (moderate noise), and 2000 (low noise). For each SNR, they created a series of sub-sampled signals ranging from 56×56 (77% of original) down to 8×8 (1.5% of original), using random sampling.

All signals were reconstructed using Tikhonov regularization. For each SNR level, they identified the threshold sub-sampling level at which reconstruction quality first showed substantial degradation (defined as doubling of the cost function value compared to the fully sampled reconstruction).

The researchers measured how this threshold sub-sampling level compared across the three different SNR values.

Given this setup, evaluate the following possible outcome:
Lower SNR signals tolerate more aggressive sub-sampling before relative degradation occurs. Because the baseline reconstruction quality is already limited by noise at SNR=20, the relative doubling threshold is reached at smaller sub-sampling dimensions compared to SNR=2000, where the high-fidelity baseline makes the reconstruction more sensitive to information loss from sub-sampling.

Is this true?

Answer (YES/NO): NO